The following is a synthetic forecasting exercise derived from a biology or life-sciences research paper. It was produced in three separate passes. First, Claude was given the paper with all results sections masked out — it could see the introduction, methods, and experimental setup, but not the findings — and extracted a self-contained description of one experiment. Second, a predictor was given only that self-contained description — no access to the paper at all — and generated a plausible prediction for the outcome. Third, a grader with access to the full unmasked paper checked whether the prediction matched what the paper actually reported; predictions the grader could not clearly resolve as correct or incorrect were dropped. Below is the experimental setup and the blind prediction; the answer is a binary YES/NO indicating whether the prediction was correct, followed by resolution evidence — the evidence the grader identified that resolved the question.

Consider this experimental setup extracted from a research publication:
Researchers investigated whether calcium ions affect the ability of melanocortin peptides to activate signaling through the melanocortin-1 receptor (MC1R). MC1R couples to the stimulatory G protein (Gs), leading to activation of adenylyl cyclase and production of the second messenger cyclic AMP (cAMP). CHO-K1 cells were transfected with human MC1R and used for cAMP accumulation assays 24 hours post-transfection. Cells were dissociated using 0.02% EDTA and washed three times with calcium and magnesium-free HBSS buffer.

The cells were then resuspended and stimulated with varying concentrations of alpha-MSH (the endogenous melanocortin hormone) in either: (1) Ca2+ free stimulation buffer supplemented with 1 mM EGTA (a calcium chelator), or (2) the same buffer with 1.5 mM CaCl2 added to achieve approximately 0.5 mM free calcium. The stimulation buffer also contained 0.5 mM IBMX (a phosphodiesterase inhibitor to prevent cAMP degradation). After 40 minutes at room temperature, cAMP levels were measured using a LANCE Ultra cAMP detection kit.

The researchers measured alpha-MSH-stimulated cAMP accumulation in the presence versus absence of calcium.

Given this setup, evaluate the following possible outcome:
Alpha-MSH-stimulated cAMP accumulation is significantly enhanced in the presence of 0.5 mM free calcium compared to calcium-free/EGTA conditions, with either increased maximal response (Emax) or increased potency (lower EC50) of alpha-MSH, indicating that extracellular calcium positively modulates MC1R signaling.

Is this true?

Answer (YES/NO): YES